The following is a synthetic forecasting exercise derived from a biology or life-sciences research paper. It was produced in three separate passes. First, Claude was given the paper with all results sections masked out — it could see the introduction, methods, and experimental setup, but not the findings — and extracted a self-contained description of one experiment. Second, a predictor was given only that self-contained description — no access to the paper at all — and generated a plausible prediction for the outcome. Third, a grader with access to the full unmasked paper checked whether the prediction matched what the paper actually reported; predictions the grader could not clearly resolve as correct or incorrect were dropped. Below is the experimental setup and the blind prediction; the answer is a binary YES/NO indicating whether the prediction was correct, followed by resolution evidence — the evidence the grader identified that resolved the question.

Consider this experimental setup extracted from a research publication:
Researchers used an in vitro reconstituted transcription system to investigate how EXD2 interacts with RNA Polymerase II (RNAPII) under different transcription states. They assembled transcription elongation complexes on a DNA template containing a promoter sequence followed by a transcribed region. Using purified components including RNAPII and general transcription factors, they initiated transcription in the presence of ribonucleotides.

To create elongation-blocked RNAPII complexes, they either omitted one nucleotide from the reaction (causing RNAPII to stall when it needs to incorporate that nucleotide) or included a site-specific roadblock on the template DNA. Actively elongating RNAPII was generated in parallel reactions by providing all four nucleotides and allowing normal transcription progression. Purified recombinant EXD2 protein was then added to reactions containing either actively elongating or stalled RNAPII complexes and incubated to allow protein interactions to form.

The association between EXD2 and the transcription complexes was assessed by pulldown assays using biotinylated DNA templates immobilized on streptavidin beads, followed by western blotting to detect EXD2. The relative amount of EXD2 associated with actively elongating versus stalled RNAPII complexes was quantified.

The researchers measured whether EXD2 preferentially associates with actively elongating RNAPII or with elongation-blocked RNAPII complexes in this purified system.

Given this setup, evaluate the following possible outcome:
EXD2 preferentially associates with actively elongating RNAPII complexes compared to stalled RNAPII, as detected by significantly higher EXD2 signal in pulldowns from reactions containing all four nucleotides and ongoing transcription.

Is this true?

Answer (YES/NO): NO